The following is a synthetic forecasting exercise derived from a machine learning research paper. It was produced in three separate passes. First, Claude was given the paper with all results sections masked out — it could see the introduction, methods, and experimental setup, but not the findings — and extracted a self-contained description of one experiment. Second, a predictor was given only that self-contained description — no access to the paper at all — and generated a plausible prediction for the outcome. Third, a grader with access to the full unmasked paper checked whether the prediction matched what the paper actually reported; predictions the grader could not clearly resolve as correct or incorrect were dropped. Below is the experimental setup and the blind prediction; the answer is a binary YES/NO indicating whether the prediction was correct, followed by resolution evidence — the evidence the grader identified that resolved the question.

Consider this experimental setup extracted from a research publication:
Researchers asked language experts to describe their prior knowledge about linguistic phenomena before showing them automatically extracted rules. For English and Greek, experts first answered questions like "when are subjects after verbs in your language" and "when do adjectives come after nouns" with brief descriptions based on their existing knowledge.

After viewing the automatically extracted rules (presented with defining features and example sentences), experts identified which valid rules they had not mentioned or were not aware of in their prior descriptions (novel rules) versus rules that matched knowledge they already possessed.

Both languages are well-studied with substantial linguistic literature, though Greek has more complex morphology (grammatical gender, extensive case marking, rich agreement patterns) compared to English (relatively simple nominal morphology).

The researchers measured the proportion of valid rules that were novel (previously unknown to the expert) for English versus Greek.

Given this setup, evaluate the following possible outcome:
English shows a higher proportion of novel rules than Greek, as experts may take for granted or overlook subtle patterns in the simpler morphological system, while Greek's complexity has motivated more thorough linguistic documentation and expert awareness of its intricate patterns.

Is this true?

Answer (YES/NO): YES